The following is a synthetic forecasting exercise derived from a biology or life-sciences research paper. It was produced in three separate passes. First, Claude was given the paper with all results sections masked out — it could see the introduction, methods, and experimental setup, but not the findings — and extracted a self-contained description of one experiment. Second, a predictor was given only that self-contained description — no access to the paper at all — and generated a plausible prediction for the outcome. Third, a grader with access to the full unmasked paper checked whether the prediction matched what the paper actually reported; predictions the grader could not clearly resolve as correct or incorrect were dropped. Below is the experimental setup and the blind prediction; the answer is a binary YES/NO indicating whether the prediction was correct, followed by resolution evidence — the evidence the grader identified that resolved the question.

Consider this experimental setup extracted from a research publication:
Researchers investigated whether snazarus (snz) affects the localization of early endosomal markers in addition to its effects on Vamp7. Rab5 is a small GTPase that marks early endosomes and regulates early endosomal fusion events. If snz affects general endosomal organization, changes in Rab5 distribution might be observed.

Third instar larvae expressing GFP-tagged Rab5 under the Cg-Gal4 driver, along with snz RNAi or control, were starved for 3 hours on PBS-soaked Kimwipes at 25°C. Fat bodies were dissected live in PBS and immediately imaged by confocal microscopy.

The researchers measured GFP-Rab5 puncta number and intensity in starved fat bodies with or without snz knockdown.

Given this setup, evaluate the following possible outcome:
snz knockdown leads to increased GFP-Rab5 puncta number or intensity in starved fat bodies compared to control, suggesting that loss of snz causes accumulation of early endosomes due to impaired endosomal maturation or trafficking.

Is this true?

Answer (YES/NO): NO